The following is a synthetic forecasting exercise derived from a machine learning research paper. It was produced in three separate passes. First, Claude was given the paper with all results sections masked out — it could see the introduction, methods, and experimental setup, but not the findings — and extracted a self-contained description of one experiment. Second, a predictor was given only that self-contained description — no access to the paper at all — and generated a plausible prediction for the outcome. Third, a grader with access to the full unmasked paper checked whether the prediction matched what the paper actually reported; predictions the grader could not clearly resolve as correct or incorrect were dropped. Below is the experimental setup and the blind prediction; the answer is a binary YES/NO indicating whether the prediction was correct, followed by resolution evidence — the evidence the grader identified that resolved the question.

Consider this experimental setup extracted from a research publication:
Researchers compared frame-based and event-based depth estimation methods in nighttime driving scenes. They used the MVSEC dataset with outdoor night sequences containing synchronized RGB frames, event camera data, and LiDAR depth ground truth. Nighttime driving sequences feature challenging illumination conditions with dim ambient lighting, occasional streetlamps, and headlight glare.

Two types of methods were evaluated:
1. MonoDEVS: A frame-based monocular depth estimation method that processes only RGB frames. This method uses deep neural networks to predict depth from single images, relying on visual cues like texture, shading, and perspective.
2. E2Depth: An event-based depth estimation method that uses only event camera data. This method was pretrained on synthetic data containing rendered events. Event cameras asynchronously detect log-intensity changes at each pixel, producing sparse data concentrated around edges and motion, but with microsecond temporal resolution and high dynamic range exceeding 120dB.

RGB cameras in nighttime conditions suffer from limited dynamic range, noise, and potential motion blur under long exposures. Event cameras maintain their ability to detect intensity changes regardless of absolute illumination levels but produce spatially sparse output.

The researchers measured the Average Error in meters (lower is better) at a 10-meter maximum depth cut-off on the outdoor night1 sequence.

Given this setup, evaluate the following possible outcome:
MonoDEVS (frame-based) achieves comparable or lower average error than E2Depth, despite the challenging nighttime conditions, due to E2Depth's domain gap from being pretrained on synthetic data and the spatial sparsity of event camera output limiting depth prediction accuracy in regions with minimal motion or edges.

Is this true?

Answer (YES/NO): NO